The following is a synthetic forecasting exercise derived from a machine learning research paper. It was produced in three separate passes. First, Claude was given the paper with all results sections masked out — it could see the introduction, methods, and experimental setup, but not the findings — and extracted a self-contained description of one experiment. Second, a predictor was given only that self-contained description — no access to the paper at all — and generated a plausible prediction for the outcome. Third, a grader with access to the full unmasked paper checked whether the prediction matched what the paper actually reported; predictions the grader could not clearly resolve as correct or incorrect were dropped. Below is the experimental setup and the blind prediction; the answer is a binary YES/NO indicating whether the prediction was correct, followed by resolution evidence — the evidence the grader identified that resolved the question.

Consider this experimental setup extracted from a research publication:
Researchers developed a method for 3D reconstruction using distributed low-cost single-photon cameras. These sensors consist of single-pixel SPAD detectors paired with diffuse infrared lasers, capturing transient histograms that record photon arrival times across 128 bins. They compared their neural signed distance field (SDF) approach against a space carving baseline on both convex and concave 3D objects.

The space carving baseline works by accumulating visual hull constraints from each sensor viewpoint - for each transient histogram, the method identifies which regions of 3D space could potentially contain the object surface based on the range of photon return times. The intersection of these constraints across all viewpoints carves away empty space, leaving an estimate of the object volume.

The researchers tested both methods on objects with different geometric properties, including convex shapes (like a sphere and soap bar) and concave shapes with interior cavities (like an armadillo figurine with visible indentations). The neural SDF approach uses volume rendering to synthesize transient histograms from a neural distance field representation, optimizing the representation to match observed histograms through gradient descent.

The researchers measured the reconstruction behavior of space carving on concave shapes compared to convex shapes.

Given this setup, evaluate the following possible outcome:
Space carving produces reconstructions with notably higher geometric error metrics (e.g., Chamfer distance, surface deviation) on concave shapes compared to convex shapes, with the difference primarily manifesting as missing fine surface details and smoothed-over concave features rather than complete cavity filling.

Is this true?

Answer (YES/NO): NO